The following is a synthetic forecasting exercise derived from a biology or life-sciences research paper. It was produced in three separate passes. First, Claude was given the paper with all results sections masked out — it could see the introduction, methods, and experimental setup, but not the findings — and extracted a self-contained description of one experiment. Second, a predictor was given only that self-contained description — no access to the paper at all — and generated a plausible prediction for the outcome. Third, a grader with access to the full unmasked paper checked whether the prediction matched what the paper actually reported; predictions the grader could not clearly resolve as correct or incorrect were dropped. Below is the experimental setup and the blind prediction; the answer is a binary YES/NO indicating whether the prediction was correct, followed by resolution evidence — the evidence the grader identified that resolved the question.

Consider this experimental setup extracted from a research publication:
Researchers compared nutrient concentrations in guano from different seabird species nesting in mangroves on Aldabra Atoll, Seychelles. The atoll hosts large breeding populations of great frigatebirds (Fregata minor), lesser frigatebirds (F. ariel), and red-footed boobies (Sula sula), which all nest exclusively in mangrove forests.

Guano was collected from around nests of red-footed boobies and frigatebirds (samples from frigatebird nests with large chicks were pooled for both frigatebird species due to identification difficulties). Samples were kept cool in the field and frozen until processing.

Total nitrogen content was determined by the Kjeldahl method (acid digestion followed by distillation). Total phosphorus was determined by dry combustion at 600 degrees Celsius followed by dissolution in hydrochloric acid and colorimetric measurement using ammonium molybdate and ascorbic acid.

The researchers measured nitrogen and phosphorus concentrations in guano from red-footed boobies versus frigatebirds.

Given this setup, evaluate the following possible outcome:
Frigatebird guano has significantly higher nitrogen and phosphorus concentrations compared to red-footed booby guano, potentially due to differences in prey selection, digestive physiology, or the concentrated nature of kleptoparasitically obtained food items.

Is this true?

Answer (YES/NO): NO